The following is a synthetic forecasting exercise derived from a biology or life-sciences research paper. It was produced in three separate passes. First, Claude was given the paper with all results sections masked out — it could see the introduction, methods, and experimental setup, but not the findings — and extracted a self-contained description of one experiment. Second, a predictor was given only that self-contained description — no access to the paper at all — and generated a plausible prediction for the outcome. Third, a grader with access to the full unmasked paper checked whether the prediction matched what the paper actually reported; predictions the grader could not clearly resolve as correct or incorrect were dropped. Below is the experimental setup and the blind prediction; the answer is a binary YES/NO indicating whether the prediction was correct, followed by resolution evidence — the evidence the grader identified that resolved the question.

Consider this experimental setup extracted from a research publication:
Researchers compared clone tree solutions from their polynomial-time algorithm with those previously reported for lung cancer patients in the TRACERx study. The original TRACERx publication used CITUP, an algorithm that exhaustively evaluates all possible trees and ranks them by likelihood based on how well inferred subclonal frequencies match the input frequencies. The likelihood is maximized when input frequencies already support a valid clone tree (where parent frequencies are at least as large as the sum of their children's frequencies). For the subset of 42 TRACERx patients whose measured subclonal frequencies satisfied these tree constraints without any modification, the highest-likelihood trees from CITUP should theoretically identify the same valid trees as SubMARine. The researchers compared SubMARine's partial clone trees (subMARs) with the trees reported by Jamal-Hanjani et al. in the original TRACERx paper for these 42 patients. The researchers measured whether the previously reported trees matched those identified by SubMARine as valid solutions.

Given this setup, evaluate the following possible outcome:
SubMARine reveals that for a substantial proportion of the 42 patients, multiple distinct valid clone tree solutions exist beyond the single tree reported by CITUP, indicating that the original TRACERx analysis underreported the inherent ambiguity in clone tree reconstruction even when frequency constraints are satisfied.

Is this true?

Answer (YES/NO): NO